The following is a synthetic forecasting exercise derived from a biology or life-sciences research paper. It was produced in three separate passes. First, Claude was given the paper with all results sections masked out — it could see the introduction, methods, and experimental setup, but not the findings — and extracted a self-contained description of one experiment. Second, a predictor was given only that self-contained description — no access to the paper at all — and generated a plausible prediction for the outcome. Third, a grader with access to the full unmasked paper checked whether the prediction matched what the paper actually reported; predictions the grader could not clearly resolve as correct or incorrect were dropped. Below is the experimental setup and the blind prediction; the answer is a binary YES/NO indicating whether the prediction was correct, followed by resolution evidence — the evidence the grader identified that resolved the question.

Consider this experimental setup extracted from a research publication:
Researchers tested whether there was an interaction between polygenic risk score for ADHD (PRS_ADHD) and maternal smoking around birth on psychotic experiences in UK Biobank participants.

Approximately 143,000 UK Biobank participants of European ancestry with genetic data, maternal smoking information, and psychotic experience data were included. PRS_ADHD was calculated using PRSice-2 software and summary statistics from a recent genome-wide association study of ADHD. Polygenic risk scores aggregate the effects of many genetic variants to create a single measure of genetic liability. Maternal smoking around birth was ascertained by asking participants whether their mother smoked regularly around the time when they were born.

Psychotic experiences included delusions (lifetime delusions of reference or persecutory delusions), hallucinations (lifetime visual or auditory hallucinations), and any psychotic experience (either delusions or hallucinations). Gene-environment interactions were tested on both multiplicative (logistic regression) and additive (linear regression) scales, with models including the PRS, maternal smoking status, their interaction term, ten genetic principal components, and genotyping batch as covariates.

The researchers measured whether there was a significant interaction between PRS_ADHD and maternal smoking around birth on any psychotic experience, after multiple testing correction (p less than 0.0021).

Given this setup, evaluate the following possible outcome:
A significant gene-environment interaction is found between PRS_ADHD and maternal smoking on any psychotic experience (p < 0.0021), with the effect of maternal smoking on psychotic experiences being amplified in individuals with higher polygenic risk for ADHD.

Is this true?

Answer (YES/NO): NO